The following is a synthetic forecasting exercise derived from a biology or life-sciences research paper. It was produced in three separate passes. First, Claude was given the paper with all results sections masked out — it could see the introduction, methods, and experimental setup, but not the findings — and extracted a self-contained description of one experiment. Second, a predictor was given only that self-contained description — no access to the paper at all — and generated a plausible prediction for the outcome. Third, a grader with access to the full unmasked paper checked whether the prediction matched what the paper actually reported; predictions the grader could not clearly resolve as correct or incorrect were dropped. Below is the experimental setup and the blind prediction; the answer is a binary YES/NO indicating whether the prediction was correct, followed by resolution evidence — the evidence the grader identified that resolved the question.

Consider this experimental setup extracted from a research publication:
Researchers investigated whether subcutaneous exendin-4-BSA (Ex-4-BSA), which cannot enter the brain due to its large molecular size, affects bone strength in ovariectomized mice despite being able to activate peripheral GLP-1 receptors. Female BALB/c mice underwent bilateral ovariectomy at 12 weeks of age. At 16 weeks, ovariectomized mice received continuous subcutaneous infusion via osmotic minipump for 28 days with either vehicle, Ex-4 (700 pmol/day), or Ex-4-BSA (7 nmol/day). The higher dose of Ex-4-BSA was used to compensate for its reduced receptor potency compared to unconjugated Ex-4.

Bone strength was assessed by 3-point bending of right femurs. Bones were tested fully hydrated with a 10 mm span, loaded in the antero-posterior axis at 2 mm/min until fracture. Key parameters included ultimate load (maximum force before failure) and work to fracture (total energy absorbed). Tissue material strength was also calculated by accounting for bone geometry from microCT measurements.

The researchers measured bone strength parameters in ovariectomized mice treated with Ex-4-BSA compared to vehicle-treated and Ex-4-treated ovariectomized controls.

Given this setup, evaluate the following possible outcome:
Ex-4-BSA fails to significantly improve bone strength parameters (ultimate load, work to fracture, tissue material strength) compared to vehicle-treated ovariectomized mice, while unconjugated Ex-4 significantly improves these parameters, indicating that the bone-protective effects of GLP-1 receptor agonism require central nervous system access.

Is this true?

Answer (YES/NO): NO